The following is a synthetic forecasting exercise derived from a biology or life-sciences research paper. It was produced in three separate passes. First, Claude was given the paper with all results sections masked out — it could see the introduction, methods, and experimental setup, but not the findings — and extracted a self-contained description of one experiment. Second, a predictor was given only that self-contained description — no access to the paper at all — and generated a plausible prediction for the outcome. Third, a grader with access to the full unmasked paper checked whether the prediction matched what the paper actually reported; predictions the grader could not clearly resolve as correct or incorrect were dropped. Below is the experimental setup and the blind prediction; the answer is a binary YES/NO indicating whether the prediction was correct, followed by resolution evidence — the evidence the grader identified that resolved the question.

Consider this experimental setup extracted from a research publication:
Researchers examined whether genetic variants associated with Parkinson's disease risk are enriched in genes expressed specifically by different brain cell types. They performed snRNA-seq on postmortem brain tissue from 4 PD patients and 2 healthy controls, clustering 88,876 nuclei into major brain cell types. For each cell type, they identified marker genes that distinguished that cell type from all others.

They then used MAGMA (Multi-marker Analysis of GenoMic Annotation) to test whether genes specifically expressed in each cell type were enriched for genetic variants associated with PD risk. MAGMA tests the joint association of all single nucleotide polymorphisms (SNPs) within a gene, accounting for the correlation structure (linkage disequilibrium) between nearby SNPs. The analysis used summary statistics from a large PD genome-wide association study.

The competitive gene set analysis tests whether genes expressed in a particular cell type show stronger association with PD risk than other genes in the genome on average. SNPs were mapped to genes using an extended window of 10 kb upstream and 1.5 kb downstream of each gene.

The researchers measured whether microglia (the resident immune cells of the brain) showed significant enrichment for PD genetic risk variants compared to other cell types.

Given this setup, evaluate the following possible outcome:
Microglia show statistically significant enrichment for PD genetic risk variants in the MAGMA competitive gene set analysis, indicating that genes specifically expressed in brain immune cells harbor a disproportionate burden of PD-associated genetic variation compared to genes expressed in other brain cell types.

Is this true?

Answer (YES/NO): NO